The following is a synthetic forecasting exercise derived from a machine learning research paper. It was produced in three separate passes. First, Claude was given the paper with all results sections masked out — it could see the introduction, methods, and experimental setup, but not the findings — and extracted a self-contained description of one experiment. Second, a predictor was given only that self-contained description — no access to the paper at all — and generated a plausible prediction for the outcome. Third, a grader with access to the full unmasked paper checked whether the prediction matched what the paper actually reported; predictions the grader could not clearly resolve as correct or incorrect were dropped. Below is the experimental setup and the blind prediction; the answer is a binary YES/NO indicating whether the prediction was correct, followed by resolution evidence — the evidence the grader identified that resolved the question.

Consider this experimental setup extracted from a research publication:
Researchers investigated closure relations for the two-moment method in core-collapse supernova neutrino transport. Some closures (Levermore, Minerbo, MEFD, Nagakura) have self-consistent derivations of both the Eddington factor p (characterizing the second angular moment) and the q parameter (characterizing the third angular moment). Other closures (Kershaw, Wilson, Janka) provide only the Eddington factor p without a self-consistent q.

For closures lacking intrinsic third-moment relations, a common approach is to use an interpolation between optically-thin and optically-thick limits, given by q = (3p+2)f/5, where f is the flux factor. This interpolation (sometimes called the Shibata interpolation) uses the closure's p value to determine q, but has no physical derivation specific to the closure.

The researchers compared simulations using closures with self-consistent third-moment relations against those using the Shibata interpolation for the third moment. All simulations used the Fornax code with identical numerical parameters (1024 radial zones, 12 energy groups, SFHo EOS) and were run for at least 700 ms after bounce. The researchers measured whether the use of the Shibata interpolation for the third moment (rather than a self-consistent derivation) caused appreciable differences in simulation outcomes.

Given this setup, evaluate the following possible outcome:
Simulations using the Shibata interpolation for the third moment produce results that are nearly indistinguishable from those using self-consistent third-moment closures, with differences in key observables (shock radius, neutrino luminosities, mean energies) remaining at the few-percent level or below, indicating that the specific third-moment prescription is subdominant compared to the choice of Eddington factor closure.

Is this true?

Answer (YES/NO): YES